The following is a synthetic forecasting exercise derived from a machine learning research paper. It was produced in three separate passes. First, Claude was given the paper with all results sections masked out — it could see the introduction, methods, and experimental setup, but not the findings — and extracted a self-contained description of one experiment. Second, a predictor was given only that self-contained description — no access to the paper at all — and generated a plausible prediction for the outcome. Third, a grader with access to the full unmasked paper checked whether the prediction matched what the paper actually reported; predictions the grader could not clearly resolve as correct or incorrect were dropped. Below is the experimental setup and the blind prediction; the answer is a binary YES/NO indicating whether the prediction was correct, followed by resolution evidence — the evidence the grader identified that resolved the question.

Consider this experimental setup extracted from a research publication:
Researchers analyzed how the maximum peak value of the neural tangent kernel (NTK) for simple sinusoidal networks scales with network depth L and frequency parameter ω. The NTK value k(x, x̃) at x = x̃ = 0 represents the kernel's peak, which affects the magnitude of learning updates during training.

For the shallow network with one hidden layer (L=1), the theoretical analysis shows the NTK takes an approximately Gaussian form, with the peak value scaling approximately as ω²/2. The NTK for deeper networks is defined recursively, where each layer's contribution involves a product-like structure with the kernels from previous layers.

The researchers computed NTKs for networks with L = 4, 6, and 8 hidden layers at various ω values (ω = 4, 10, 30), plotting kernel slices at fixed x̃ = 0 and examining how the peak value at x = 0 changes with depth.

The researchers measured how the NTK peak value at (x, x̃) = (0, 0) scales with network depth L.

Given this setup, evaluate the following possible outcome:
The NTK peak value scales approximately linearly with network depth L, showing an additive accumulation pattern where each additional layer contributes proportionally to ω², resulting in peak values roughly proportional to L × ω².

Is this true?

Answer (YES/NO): NO